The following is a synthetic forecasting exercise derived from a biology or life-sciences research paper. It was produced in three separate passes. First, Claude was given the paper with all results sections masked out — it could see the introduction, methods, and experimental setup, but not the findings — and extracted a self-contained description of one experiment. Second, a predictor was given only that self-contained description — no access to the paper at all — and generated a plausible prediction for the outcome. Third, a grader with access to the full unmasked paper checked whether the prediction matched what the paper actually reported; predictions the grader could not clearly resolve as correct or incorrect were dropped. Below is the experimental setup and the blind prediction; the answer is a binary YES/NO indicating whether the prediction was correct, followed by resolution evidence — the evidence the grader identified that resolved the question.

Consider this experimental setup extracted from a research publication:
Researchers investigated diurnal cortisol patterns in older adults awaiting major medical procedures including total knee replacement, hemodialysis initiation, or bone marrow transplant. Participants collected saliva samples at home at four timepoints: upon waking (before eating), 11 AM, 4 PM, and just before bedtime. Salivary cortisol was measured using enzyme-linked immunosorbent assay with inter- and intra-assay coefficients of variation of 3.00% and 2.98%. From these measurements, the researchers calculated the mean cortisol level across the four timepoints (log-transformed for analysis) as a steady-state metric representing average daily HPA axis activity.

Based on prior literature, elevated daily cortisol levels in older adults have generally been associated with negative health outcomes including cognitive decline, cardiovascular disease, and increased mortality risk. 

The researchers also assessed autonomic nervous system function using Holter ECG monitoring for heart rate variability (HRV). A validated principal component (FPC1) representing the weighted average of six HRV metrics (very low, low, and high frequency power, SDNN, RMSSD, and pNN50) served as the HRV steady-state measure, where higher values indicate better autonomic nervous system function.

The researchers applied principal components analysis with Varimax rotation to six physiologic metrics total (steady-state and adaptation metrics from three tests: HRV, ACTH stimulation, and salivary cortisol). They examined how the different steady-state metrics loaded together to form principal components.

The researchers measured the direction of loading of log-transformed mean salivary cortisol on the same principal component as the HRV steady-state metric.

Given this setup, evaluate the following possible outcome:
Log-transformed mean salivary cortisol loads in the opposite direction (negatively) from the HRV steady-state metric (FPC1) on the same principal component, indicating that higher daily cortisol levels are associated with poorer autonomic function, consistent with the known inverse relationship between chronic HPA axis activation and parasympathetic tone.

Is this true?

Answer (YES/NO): NO